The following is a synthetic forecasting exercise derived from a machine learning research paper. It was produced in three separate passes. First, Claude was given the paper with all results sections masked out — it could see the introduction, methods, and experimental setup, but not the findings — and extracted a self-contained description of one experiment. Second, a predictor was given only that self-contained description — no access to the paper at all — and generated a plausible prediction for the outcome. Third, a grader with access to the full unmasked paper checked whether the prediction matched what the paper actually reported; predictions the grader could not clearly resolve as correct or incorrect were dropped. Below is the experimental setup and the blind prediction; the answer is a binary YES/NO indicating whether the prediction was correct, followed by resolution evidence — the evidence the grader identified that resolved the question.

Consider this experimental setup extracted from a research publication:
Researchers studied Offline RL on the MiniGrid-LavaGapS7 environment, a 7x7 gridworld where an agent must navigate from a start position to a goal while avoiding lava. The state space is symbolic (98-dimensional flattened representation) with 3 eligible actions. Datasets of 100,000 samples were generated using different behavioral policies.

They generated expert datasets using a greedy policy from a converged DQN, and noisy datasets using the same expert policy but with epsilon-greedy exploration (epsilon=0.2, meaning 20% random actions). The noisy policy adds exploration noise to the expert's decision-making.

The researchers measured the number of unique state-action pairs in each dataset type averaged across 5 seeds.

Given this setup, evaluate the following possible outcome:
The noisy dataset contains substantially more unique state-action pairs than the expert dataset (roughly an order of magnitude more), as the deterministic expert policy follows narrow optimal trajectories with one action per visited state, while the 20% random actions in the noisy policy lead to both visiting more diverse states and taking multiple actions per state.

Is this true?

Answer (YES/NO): YES